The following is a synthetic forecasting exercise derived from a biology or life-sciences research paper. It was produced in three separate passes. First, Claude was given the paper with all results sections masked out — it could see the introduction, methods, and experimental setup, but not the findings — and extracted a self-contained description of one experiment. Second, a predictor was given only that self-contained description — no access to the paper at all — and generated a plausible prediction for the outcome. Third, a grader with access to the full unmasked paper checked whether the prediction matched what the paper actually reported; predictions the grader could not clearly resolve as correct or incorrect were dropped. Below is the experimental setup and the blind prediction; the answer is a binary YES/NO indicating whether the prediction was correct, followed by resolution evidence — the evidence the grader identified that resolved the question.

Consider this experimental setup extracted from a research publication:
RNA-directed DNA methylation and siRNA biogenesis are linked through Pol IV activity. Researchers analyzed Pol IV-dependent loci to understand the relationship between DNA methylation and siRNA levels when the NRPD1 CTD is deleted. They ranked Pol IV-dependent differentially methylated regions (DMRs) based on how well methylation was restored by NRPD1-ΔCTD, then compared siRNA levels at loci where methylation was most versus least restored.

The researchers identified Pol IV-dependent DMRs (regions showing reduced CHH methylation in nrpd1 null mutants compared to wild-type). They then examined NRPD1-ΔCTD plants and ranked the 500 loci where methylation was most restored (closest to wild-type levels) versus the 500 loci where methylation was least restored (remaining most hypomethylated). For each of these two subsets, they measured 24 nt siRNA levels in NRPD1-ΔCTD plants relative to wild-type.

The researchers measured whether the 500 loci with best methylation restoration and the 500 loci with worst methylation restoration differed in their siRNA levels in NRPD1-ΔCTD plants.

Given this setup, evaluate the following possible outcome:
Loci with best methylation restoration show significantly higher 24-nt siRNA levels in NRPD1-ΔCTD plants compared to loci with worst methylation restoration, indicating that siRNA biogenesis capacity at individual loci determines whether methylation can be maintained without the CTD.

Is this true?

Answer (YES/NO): YES